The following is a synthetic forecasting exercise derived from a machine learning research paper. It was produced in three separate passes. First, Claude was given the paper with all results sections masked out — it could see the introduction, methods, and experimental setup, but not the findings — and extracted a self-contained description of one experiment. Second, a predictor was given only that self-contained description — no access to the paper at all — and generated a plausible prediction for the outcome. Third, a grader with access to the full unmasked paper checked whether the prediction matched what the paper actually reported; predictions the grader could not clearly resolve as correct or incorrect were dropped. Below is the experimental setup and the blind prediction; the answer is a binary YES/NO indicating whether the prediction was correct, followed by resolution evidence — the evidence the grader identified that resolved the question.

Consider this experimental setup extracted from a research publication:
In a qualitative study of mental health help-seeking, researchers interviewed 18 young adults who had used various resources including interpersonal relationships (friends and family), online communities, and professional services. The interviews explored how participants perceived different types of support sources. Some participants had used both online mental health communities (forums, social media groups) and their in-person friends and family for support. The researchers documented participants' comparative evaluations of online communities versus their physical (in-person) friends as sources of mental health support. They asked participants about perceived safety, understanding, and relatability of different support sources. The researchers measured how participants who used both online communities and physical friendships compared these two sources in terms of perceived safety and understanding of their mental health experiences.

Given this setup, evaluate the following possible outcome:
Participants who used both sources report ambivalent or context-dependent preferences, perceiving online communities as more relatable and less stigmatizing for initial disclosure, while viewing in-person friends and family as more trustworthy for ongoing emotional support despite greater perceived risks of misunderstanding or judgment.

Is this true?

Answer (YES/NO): NO